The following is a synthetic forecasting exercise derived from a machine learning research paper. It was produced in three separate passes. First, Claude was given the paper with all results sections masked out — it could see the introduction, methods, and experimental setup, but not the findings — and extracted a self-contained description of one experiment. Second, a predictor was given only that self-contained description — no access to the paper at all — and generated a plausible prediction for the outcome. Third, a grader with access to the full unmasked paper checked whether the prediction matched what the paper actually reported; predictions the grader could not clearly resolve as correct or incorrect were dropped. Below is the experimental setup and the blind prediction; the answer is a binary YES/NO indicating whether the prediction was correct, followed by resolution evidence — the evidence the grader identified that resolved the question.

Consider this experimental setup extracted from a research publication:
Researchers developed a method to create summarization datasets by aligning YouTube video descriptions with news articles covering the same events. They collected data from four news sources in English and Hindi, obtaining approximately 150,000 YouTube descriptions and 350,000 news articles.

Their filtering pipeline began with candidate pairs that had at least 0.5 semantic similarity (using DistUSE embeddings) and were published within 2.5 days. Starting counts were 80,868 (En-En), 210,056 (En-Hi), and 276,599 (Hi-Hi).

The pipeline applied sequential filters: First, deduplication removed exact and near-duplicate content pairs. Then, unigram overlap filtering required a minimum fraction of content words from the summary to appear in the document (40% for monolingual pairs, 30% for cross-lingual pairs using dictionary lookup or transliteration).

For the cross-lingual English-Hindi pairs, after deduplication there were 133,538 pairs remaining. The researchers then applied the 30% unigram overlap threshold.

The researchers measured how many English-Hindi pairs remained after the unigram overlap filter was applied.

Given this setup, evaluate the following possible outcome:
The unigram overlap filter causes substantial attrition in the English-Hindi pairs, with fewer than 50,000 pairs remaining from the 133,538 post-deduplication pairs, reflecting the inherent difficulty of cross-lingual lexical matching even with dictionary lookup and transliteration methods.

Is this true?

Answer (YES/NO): YES